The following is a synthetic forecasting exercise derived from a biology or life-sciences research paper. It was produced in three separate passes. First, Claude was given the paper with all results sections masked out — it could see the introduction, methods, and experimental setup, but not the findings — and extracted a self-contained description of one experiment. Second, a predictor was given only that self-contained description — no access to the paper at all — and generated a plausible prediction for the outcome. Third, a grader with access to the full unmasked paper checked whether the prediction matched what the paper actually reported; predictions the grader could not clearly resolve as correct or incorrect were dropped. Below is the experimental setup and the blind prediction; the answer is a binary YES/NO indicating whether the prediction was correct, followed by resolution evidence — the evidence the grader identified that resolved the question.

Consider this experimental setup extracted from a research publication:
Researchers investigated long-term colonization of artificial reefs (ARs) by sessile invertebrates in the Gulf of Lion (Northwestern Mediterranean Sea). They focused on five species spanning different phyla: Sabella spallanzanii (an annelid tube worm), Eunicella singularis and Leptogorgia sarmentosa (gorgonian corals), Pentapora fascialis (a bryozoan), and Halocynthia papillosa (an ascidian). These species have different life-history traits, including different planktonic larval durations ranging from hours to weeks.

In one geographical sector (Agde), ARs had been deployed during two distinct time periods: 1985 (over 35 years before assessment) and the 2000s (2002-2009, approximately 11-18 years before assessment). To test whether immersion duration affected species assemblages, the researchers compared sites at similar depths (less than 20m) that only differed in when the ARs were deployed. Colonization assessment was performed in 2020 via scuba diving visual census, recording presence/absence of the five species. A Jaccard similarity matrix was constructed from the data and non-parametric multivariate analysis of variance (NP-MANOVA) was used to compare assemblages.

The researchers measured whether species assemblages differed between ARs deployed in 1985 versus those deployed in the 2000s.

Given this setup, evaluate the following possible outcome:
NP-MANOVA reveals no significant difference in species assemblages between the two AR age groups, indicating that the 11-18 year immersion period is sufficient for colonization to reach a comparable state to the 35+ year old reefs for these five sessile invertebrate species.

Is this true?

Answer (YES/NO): YES